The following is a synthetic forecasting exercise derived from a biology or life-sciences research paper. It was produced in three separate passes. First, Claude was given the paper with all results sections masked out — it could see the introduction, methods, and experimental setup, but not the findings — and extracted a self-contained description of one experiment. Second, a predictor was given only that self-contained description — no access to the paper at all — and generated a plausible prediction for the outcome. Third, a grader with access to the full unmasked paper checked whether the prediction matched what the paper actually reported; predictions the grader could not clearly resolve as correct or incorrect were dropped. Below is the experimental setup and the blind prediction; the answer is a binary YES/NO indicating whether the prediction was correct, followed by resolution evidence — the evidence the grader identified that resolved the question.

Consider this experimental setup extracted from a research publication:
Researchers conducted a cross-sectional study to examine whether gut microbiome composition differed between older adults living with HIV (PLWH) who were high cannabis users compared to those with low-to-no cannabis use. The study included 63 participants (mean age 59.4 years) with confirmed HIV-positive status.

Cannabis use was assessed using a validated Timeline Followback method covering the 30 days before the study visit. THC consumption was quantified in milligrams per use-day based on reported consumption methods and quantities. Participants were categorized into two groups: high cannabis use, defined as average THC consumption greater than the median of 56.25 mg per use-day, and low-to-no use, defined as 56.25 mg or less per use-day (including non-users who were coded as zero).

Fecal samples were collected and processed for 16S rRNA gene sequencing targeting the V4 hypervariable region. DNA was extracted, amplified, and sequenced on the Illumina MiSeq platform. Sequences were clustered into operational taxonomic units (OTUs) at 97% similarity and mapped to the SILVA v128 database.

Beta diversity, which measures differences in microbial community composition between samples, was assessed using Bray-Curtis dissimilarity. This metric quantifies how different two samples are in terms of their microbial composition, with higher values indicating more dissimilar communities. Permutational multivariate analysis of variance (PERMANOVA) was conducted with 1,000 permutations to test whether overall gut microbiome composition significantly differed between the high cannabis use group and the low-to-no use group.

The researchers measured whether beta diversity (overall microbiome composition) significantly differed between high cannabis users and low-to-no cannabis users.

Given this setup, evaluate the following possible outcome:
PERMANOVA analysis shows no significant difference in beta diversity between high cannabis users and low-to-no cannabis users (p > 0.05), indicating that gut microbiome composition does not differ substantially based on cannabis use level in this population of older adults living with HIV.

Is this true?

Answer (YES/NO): YES